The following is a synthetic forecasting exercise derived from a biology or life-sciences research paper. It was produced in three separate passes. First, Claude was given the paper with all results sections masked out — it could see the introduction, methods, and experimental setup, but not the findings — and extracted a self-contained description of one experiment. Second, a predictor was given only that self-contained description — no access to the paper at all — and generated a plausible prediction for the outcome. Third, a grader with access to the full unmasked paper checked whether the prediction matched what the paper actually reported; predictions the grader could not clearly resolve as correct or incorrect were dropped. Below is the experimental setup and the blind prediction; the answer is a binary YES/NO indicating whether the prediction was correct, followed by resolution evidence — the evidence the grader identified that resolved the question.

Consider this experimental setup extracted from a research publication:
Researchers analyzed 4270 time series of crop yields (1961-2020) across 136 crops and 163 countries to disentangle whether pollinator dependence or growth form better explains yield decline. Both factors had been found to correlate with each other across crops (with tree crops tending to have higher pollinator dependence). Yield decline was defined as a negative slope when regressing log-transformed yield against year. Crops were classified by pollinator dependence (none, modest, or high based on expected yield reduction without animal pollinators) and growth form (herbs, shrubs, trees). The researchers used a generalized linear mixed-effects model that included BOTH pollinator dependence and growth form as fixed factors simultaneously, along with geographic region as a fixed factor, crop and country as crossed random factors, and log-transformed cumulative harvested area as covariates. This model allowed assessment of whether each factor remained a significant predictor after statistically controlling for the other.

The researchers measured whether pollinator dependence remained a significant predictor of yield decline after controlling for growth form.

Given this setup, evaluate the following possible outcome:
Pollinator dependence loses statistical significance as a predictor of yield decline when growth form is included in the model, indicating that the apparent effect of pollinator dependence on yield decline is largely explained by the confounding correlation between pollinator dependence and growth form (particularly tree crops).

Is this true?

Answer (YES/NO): YES